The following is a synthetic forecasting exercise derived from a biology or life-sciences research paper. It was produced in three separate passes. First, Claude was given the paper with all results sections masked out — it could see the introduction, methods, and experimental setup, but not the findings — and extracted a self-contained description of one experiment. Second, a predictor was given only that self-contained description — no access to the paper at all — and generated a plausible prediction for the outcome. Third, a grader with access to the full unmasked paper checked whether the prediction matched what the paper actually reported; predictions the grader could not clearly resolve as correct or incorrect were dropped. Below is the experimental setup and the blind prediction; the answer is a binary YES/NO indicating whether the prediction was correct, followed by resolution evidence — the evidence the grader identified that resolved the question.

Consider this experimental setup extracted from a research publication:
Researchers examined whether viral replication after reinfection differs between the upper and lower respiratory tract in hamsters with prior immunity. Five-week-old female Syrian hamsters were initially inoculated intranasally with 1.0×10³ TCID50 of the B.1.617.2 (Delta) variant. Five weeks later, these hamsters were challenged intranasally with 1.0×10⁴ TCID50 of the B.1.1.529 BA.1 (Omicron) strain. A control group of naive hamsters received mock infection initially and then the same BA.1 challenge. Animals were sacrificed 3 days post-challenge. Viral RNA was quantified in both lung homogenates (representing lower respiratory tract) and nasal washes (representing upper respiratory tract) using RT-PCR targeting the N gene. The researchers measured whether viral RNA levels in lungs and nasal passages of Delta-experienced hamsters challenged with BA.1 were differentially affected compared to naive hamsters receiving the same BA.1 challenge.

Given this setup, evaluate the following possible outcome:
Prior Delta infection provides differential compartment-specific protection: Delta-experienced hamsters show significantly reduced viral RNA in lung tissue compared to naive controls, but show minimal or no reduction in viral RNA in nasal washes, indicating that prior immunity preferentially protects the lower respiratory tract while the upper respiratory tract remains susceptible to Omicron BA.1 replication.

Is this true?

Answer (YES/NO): YES